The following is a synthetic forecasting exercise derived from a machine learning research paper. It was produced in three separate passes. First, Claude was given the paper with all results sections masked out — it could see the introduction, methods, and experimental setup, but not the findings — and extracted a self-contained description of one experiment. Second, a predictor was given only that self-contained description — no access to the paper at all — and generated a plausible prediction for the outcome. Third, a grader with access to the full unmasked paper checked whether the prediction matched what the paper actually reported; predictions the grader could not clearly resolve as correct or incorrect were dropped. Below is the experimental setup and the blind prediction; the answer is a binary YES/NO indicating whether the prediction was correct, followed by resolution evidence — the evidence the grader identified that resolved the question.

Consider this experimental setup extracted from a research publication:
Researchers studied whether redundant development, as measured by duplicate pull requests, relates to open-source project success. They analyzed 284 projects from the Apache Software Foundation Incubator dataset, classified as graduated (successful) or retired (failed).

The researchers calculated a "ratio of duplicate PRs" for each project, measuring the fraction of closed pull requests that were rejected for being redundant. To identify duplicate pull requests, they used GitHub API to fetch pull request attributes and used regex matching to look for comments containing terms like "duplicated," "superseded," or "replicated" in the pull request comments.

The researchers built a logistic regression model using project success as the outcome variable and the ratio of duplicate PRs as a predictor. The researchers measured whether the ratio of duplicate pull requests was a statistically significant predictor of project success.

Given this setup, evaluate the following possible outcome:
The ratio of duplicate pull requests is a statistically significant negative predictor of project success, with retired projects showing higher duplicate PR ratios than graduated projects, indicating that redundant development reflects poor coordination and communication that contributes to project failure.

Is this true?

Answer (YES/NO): NO